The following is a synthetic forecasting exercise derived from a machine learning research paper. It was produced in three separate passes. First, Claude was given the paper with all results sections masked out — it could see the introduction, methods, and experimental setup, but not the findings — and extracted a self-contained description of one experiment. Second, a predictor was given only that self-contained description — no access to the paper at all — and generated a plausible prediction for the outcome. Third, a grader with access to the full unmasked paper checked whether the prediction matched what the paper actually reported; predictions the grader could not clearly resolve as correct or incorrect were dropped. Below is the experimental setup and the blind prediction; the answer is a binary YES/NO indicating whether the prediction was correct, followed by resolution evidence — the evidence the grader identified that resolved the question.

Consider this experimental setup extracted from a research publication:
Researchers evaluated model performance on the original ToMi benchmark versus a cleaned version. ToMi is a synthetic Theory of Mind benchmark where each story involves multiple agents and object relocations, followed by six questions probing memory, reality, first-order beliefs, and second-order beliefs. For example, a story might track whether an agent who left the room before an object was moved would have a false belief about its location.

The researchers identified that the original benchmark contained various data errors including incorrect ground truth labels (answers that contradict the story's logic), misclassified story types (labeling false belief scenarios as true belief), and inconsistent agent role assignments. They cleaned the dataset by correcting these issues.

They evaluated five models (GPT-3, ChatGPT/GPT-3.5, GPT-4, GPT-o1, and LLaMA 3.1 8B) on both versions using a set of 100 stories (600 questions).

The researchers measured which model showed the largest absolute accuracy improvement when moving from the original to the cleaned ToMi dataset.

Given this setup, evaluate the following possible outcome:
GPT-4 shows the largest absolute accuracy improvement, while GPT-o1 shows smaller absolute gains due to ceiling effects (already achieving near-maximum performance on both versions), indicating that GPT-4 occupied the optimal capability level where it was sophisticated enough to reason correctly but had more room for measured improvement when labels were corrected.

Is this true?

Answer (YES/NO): NO